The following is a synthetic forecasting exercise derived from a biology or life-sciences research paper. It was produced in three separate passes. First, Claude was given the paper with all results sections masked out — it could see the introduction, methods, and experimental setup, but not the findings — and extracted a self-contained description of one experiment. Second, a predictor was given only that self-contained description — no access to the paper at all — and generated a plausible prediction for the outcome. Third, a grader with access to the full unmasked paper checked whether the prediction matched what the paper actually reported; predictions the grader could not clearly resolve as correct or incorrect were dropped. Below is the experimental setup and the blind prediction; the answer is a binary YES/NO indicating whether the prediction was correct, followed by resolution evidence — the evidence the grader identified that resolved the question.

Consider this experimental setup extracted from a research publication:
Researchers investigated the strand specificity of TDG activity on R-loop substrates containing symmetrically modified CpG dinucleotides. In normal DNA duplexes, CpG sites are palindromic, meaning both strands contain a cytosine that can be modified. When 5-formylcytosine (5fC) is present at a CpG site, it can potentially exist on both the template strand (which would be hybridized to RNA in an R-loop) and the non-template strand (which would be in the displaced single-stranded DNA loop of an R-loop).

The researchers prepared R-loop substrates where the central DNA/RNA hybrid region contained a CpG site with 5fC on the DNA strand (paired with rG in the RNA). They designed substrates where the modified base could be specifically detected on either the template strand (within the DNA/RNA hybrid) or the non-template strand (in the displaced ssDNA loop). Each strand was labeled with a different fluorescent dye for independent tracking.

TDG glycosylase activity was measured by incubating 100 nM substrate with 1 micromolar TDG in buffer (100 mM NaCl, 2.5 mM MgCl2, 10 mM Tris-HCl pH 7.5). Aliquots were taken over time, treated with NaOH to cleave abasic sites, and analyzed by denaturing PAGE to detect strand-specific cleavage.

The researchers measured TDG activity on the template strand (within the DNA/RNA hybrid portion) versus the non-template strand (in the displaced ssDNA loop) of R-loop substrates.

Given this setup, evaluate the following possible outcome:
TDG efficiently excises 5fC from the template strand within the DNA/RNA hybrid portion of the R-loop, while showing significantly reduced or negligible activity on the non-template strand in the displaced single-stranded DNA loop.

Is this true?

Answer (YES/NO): YES